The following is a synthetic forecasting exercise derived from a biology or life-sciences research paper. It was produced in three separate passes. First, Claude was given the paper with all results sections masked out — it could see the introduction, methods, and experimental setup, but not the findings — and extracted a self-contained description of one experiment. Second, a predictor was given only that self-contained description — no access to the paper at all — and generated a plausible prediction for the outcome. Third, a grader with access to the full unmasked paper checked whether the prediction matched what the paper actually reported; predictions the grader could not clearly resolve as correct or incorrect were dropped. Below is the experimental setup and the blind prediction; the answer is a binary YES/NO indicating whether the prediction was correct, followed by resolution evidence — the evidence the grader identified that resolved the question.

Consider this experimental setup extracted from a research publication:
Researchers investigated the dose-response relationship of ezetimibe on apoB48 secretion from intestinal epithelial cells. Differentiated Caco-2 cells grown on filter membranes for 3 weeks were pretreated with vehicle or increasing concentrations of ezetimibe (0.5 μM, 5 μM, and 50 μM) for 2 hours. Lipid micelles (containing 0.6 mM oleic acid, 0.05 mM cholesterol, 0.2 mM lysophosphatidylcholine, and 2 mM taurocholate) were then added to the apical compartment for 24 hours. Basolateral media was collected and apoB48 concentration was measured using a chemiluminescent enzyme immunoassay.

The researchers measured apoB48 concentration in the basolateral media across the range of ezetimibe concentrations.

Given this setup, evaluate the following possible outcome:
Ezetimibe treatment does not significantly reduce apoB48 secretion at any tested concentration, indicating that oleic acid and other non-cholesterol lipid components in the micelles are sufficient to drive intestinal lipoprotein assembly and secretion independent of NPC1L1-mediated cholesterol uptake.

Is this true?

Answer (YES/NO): NO